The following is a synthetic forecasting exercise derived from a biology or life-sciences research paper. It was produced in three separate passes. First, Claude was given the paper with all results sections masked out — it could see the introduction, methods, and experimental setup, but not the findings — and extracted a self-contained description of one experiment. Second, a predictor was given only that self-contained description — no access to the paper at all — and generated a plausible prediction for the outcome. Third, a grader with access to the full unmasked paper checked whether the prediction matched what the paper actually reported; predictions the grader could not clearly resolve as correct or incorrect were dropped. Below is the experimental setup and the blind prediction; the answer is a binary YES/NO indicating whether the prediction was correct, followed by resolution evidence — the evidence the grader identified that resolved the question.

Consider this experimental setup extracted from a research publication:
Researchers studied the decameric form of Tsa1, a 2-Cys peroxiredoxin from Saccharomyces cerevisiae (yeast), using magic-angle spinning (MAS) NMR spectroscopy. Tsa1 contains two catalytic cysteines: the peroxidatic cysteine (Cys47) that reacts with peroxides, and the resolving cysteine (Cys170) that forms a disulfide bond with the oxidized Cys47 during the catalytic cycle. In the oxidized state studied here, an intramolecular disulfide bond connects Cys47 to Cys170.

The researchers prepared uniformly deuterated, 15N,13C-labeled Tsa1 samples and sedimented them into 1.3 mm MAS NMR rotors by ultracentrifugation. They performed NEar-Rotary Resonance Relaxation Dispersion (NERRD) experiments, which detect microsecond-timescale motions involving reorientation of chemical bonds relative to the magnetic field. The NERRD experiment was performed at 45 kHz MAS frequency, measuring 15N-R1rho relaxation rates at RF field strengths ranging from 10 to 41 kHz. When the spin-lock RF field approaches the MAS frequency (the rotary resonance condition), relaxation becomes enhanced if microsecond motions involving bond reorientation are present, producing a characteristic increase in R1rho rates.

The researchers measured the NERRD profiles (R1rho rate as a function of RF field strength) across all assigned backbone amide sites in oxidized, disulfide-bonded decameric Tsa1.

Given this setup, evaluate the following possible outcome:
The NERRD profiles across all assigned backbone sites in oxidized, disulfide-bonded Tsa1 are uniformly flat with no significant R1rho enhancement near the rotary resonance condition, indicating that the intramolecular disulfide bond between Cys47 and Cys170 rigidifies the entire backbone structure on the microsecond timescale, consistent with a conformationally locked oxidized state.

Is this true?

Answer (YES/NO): NO